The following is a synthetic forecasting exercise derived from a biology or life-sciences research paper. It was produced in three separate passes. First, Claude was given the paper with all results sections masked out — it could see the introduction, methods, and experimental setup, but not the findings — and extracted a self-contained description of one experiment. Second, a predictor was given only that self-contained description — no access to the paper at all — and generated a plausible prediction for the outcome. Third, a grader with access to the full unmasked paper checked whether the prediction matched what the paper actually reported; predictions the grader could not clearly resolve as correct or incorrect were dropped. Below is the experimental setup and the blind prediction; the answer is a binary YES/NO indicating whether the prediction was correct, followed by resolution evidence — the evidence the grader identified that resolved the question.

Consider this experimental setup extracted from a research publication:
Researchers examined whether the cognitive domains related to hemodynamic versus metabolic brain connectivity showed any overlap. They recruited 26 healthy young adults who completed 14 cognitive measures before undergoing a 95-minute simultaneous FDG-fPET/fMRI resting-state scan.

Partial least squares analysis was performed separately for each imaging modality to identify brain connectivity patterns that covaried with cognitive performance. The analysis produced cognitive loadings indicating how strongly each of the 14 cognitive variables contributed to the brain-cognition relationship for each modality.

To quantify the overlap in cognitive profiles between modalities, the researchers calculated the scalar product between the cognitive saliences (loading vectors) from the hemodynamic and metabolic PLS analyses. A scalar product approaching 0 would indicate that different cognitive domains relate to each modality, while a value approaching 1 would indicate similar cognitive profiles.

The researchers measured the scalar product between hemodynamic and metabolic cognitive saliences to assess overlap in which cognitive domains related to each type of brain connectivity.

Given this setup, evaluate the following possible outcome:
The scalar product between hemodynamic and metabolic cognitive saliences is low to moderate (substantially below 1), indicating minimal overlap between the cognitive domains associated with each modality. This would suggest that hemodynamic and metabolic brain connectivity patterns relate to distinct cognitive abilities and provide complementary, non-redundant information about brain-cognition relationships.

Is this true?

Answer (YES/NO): YES